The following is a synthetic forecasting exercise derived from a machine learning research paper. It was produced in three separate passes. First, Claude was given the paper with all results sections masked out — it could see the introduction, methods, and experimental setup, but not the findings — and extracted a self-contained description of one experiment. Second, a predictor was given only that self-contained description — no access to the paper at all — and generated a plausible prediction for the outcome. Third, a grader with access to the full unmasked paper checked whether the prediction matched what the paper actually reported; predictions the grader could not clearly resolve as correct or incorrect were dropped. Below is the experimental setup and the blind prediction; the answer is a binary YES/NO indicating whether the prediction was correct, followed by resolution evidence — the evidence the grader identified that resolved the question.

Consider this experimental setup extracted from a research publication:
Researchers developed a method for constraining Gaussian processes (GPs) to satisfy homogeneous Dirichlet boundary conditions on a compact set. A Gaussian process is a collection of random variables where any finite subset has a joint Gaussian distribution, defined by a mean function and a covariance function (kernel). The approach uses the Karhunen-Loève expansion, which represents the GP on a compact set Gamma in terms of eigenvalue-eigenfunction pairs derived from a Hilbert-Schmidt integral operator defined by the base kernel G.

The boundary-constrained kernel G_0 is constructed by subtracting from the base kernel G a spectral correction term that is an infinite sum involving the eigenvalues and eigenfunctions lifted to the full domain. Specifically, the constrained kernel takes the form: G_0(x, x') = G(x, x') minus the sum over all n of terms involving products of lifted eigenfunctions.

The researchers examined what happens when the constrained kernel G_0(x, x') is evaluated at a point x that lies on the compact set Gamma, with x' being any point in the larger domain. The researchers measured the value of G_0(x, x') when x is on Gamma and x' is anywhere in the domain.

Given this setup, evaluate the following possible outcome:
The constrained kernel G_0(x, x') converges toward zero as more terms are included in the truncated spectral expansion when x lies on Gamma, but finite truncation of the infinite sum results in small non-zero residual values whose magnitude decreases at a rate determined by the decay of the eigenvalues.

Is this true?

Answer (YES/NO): YES